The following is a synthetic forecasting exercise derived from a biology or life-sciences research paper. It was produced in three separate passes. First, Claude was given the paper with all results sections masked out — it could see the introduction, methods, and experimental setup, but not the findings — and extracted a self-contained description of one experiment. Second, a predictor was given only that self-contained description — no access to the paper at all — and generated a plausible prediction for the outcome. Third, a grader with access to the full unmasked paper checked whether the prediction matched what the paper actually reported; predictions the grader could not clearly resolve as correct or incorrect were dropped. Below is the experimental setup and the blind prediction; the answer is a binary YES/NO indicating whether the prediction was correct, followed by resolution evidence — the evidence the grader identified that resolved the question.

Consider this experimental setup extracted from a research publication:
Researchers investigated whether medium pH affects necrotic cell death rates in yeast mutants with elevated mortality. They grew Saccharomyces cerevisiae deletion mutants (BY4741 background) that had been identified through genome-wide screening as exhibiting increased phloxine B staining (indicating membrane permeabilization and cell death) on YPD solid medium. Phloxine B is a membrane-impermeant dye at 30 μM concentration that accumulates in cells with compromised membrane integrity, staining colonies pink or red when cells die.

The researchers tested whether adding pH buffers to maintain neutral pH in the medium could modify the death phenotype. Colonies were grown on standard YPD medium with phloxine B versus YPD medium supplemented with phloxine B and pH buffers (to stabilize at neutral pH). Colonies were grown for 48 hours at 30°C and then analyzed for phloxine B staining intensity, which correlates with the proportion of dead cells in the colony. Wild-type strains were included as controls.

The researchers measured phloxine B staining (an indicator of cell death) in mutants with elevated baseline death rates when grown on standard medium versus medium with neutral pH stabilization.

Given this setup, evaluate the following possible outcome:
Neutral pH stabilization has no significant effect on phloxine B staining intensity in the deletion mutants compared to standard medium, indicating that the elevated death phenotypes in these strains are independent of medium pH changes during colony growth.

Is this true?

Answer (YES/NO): NO